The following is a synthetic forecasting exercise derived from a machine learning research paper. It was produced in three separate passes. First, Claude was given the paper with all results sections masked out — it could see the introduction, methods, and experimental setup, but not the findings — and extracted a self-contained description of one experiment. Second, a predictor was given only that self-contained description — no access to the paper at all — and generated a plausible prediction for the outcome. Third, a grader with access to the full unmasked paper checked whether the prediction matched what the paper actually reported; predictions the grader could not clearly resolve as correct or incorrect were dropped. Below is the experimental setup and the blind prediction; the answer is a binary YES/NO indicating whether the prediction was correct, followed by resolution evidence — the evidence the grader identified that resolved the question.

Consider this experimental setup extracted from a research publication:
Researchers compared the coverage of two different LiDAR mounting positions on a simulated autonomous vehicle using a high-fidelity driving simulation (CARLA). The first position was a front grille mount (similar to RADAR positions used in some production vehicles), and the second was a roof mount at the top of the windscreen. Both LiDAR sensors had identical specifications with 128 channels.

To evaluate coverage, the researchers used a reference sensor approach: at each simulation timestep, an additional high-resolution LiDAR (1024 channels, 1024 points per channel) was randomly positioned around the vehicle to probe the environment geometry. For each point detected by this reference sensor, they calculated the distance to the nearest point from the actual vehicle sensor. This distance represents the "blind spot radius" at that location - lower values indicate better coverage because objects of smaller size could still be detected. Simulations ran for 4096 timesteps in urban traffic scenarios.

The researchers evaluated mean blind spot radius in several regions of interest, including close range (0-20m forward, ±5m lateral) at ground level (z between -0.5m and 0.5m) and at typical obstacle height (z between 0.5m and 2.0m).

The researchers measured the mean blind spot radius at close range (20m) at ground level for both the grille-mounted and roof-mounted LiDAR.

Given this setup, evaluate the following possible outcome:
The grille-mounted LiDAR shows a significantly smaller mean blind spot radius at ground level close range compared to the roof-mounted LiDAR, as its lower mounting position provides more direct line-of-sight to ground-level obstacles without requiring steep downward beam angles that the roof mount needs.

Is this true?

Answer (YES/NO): YES